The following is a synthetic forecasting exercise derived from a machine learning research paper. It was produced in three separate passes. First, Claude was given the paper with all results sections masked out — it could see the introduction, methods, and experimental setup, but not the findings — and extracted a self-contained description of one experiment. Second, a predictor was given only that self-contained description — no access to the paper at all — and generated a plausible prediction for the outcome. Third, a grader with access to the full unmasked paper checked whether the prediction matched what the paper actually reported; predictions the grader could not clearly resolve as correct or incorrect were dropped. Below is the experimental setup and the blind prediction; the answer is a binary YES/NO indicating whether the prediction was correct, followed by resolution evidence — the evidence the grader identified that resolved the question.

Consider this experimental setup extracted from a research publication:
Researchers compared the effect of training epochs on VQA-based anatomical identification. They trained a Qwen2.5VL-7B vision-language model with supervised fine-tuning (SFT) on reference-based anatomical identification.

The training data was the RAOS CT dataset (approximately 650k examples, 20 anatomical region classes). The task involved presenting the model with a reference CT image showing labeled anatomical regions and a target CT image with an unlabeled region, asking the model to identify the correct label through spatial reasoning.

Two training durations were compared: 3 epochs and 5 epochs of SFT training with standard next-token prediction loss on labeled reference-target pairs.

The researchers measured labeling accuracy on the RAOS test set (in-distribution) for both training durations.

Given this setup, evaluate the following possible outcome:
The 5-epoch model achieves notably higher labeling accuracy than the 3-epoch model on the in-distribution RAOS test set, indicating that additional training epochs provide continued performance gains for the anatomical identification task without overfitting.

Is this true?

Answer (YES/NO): YES